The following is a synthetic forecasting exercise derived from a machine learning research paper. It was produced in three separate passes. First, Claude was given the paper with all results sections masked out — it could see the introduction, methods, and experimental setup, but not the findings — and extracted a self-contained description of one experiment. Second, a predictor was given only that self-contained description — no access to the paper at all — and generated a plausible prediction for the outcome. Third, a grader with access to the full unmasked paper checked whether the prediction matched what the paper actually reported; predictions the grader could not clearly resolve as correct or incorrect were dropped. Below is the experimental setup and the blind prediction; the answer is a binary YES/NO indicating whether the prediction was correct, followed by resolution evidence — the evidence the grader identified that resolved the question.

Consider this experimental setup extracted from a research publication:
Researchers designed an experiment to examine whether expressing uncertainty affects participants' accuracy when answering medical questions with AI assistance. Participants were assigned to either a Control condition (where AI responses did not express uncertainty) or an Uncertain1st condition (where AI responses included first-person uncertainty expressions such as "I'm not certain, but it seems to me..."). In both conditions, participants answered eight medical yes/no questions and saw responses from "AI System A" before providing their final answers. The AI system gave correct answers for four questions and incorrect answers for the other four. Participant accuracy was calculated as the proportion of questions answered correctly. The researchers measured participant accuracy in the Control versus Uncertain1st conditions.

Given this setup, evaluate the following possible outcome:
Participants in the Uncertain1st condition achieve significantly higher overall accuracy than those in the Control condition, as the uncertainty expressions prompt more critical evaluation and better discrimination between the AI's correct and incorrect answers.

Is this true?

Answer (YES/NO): YES